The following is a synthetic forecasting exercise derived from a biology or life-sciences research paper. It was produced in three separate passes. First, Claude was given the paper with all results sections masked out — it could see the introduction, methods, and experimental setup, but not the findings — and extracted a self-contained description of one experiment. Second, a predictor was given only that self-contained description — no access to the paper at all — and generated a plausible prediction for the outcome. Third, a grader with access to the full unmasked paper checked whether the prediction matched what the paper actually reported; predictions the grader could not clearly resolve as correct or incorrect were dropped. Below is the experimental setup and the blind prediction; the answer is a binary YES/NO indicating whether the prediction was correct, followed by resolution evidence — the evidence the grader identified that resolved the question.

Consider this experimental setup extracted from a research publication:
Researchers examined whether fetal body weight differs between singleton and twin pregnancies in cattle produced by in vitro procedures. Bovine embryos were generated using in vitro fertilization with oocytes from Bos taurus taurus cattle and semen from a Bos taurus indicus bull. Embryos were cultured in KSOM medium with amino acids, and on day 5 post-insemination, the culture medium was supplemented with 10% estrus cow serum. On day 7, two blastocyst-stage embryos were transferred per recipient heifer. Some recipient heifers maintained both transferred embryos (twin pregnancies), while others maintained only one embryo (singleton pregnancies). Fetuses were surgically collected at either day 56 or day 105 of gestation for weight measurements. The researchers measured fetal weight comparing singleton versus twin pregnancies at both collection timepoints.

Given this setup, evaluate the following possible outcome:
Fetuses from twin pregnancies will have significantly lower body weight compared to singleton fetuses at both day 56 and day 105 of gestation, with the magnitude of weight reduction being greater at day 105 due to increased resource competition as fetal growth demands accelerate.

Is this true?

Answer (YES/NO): NO